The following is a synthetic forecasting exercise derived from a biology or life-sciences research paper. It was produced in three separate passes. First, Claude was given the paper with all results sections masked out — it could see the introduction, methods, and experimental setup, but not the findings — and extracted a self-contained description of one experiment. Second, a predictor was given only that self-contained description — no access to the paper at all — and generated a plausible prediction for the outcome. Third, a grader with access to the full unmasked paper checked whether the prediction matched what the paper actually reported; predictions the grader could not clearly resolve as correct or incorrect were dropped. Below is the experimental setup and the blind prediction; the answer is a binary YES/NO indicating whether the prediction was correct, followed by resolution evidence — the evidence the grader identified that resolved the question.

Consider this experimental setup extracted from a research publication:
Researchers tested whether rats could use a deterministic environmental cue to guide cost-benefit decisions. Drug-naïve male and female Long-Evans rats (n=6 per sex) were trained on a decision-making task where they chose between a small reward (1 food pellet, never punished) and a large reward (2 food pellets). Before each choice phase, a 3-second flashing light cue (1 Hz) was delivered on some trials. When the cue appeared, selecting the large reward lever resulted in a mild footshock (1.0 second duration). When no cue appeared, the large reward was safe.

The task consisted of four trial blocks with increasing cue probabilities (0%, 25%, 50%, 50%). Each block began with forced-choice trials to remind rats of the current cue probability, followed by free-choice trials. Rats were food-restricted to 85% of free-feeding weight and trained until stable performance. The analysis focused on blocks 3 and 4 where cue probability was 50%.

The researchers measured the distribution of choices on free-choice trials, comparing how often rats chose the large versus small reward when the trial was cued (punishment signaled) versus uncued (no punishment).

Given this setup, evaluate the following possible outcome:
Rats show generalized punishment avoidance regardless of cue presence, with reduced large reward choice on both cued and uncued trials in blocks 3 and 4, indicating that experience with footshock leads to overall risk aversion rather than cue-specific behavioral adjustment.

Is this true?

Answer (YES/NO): NO